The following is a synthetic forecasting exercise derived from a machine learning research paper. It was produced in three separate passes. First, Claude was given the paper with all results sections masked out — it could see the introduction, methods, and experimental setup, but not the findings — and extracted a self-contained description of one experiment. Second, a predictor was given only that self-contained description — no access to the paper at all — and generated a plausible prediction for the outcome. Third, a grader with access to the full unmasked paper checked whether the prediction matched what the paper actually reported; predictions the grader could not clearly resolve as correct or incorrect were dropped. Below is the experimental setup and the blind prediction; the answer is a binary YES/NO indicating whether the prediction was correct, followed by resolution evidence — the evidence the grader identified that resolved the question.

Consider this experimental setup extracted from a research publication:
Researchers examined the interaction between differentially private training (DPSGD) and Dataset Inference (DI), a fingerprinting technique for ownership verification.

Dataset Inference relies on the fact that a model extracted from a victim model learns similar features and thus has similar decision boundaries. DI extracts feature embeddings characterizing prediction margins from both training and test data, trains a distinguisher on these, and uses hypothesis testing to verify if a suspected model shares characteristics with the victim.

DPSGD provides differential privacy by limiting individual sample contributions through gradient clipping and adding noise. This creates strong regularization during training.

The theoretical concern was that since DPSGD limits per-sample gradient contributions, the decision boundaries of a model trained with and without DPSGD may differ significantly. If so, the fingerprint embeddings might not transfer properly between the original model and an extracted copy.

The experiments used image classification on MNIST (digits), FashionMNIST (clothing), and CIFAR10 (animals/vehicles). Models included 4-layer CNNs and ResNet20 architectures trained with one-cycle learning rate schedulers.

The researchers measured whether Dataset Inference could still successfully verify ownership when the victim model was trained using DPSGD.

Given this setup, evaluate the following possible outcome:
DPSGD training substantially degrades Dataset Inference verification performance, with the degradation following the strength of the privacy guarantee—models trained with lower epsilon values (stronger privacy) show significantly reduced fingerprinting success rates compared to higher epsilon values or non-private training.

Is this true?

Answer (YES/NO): NO